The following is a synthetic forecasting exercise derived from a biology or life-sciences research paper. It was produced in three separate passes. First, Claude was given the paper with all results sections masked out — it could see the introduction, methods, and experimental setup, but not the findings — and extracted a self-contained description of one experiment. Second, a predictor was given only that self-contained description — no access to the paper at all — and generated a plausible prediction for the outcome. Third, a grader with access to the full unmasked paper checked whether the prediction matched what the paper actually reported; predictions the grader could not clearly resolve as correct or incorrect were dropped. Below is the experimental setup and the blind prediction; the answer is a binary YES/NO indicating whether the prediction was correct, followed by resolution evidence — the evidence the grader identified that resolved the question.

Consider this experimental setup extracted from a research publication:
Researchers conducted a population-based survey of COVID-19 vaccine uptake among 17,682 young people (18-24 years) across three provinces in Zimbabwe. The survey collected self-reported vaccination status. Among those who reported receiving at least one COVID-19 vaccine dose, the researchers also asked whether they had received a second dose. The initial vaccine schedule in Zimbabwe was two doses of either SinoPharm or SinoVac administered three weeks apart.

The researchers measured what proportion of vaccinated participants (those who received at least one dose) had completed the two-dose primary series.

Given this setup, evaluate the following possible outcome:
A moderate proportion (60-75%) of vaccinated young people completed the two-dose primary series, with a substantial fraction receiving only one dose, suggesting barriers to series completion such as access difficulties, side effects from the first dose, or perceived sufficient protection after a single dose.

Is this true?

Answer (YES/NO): NO